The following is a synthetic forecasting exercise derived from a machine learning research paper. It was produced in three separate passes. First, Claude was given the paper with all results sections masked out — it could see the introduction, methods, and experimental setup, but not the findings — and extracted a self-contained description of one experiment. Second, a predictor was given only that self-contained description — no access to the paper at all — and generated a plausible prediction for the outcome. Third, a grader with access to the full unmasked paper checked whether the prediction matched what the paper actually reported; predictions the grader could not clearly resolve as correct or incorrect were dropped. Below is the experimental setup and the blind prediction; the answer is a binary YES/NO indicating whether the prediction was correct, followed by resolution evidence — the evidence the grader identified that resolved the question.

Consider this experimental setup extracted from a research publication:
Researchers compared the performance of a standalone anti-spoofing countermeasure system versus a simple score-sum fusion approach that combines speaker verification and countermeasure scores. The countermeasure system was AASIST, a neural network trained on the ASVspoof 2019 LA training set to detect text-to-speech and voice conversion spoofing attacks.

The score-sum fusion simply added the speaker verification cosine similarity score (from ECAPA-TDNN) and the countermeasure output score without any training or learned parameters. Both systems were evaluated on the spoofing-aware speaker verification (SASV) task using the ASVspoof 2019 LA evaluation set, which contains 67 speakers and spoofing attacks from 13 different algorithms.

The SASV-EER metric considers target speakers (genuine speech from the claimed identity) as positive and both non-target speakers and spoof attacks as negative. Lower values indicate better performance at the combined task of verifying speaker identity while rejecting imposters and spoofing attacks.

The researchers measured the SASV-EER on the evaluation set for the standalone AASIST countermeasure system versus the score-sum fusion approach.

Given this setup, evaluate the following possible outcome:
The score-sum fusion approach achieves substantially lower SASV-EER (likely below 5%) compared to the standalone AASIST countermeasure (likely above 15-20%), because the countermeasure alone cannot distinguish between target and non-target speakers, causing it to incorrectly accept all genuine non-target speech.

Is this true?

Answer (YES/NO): NO